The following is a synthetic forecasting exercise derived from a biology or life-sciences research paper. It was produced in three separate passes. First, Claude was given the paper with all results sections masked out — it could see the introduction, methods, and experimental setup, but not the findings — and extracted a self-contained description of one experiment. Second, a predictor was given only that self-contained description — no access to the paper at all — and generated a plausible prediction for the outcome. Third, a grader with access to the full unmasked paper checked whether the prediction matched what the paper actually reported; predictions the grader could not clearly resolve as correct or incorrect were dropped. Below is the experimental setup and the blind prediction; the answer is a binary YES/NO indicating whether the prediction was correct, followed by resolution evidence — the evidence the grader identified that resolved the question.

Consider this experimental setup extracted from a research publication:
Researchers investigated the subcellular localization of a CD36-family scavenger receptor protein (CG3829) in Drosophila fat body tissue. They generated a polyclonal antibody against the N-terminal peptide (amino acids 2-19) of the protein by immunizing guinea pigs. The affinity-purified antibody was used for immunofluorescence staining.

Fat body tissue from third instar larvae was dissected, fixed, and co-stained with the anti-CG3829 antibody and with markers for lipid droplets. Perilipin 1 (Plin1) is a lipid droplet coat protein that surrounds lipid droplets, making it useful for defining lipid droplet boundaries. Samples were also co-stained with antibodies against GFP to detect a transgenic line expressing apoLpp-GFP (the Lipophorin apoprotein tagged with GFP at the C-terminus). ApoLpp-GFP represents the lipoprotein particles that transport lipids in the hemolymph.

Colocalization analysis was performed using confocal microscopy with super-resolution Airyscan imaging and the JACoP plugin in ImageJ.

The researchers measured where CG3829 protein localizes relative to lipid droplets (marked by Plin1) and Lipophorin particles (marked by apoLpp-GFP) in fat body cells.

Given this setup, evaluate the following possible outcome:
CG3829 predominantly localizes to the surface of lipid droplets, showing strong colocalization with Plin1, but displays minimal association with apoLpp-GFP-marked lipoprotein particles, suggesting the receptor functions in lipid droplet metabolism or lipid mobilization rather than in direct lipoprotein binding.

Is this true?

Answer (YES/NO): NO